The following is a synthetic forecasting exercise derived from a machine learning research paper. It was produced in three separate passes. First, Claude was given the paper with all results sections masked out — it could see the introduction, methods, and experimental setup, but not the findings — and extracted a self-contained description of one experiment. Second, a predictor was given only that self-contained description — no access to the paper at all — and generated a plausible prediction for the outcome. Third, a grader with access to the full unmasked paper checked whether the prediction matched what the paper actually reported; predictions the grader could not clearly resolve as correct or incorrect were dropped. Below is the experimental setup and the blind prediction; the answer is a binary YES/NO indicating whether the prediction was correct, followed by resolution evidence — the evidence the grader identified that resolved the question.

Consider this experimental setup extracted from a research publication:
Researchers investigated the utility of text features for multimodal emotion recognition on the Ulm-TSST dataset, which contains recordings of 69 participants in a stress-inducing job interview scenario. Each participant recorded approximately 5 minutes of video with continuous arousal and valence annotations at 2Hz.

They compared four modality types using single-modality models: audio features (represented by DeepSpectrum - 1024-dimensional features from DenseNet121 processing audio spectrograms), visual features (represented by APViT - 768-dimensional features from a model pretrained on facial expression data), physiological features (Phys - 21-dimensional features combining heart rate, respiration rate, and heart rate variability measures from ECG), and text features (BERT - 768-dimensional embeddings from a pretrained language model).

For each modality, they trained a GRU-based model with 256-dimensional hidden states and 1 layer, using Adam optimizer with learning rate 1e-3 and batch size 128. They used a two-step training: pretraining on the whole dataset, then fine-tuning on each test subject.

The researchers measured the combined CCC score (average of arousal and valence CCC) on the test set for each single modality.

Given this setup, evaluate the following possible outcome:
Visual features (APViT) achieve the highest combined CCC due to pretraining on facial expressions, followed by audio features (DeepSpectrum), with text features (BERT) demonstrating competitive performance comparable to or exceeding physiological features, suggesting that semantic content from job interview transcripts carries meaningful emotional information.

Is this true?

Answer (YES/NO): NO